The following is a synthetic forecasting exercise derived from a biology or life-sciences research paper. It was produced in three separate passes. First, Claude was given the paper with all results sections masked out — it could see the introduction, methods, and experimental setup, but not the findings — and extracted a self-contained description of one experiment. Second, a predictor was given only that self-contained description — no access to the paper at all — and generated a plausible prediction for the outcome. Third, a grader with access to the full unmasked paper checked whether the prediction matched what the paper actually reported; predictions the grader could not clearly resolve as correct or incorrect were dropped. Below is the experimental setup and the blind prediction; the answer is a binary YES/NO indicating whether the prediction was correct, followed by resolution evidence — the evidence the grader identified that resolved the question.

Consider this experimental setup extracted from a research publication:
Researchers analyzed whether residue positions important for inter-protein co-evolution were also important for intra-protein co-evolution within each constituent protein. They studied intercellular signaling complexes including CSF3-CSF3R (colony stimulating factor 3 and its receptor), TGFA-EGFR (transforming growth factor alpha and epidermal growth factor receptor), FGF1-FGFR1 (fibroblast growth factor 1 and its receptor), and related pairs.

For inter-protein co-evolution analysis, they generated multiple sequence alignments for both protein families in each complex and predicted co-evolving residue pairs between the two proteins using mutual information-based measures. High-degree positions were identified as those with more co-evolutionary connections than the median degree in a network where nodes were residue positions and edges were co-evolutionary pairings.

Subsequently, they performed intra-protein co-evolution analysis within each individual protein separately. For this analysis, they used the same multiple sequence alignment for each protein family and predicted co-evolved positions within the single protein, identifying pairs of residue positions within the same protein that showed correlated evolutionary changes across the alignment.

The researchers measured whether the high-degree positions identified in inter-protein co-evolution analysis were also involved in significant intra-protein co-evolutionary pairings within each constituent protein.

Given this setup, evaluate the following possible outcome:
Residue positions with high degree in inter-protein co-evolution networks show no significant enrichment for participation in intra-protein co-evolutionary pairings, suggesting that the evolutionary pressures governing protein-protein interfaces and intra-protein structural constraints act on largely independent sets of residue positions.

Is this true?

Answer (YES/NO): NO